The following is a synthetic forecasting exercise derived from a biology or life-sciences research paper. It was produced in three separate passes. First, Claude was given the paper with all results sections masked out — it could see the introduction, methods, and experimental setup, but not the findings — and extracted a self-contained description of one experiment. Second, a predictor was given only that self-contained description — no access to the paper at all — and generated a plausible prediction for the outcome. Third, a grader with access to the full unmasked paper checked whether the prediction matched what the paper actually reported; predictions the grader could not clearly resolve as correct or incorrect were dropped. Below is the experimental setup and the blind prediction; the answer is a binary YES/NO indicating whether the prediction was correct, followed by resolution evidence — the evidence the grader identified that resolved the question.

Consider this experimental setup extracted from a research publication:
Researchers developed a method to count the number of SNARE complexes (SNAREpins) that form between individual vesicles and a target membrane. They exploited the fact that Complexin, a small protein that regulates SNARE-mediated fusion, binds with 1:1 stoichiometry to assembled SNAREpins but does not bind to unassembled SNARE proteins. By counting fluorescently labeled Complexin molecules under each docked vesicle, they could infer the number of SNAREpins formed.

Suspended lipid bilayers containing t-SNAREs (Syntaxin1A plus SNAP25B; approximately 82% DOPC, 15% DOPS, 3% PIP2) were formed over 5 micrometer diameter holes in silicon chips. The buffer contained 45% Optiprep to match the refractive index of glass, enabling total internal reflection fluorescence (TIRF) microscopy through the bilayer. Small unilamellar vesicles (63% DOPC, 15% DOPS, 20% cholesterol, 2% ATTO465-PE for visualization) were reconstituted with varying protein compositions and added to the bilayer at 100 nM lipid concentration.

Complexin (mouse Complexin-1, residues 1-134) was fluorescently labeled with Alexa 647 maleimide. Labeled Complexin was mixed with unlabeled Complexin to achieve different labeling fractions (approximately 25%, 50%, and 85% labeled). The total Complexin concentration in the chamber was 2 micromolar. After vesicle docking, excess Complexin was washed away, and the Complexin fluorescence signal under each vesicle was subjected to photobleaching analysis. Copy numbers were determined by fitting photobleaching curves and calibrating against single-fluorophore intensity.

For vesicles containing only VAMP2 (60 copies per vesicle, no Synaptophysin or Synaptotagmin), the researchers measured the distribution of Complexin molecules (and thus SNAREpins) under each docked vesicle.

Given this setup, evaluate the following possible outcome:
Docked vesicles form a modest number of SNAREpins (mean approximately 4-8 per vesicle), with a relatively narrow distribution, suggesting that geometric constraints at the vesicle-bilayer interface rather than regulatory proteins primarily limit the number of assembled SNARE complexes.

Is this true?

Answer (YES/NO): NO